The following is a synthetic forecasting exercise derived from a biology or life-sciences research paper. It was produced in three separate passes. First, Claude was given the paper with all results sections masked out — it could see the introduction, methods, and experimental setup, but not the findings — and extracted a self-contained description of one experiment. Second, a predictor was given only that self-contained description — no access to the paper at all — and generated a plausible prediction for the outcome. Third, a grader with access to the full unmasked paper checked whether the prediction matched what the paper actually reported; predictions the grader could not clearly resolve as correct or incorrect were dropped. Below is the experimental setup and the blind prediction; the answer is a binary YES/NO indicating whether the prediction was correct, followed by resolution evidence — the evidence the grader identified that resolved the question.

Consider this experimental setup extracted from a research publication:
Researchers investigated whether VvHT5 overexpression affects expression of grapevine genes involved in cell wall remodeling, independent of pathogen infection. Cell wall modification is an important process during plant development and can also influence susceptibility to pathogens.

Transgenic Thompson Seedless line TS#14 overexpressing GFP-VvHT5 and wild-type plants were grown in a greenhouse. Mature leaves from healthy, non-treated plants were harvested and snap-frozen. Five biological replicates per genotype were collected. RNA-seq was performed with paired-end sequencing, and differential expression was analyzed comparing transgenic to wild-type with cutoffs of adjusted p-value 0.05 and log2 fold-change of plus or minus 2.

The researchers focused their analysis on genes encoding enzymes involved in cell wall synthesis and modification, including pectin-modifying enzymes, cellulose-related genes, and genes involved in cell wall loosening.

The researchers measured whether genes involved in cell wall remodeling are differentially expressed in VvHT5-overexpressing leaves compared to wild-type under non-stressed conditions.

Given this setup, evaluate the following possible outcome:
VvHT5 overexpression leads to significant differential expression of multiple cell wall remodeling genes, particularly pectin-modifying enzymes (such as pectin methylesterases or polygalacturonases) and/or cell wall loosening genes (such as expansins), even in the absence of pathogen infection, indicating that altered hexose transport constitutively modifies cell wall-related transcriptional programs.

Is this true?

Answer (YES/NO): NO